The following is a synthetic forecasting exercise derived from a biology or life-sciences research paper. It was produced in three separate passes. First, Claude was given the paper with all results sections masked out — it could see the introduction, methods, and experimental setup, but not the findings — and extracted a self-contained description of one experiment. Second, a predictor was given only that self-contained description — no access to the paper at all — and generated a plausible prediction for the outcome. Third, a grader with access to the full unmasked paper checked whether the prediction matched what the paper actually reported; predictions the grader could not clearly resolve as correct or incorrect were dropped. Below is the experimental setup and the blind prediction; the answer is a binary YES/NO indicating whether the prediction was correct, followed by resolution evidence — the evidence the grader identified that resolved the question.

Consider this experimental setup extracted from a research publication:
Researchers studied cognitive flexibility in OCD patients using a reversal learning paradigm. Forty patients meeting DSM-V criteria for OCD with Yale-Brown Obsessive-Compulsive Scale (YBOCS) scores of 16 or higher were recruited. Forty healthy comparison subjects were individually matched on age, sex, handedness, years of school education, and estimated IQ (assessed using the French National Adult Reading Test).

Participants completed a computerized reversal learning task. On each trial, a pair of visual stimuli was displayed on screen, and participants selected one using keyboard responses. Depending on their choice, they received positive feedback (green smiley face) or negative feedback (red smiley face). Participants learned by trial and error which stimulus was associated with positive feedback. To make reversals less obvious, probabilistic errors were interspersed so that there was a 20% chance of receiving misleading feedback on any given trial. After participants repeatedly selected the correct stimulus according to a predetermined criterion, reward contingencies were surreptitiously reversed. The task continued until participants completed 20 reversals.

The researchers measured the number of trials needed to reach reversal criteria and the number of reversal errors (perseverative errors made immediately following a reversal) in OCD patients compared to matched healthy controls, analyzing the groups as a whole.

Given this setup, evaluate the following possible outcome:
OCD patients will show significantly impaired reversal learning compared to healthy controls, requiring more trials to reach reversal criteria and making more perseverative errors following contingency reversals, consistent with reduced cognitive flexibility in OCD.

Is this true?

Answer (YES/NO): NO